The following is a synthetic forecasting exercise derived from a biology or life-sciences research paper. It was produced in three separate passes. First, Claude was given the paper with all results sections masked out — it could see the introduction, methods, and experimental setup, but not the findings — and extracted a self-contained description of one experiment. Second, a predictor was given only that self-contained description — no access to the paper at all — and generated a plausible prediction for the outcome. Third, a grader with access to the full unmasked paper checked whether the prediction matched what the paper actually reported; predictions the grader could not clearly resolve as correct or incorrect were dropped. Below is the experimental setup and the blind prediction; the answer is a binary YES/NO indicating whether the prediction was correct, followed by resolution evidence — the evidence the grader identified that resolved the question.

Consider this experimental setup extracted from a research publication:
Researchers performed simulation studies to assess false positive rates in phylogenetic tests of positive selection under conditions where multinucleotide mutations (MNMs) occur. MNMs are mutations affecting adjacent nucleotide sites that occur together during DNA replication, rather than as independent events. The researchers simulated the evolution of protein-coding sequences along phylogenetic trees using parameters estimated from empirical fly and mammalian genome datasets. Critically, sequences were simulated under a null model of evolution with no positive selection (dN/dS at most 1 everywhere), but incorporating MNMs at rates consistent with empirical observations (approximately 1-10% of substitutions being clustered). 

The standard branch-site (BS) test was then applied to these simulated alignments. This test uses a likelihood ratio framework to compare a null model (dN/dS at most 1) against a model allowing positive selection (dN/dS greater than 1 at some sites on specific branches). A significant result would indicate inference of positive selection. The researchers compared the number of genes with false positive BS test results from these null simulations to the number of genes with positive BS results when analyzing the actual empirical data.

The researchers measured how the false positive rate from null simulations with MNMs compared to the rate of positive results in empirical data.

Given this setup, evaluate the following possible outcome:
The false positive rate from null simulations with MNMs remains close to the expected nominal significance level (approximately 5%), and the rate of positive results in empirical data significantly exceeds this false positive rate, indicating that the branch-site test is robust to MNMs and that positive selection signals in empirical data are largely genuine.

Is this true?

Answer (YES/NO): NO